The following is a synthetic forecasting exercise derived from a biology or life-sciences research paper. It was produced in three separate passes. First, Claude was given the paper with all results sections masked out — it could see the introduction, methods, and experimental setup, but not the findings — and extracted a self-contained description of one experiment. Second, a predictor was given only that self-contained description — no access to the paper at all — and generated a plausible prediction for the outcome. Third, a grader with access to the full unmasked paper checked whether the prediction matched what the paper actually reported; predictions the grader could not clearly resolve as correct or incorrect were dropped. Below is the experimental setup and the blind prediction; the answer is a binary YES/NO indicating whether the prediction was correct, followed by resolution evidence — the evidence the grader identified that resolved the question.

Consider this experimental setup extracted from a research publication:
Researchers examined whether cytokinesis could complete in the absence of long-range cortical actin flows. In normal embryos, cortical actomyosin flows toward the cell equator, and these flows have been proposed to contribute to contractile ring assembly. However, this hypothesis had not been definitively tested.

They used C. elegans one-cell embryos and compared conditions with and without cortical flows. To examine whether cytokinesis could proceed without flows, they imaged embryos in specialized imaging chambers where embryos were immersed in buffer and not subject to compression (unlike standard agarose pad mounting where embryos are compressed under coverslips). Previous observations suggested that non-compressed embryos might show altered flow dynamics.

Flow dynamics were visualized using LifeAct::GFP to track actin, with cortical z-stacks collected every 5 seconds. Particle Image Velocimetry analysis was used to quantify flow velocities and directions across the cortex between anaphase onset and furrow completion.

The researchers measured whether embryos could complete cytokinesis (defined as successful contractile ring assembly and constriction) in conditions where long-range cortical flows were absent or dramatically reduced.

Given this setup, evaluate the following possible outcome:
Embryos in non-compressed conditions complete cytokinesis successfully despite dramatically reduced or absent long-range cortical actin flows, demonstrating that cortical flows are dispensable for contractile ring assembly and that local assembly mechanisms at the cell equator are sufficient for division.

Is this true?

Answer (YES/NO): YES